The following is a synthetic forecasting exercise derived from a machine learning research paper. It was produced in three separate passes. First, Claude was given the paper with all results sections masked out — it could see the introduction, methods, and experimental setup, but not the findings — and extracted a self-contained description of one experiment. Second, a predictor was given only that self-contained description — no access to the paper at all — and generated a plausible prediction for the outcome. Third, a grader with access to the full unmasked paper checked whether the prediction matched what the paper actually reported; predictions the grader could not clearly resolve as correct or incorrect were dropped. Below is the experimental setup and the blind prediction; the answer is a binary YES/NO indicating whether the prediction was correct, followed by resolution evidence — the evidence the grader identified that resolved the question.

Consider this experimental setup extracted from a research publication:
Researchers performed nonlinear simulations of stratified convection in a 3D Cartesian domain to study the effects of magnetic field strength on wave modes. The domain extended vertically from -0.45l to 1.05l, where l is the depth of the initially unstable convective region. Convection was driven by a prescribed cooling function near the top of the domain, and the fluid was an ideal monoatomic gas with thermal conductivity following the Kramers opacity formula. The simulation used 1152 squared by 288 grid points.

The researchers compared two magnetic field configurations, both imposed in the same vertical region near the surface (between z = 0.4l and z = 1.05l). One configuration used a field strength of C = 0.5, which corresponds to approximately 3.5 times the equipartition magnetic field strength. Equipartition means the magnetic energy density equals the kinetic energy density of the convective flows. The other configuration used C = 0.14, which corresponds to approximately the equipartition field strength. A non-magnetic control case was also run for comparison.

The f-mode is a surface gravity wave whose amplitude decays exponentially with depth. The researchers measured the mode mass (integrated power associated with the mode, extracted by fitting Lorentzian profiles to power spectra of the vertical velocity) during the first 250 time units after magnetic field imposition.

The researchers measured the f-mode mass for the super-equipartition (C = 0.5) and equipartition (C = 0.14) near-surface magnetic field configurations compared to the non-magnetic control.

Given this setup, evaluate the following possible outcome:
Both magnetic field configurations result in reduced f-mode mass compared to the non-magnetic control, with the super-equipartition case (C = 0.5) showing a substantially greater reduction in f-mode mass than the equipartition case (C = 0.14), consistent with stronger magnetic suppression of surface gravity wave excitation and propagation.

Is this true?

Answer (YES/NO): NO